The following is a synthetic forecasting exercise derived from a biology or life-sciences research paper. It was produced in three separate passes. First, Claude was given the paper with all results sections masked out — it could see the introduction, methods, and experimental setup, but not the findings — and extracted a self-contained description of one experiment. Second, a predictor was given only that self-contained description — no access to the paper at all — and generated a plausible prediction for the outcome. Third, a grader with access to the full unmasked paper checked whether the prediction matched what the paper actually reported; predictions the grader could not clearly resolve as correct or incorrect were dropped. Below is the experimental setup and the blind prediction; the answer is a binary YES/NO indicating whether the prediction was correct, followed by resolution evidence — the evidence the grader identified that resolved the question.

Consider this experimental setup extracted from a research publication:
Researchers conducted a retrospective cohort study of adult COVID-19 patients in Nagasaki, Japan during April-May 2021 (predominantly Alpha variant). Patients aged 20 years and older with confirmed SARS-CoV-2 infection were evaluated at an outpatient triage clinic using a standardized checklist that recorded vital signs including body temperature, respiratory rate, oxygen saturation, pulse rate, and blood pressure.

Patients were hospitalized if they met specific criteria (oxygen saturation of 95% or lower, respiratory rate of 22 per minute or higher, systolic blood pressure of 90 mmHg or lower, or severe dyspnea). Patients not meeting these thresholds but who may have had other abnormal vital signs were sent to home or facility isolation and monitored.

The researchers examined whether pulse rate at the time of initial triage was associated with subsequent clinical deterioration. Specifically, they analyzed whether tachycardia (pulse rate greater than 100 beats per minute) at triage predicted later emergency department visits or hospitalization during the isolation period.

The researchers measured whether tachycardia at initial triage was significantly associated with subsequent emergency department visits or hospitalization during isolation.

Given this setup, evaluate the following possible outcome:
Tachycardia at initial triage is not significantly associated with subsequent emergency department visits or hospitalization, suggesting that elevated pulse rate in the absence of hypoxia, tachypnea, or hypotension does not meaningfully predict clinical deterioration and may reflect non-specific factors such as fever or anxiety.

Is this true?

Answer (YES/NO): NO